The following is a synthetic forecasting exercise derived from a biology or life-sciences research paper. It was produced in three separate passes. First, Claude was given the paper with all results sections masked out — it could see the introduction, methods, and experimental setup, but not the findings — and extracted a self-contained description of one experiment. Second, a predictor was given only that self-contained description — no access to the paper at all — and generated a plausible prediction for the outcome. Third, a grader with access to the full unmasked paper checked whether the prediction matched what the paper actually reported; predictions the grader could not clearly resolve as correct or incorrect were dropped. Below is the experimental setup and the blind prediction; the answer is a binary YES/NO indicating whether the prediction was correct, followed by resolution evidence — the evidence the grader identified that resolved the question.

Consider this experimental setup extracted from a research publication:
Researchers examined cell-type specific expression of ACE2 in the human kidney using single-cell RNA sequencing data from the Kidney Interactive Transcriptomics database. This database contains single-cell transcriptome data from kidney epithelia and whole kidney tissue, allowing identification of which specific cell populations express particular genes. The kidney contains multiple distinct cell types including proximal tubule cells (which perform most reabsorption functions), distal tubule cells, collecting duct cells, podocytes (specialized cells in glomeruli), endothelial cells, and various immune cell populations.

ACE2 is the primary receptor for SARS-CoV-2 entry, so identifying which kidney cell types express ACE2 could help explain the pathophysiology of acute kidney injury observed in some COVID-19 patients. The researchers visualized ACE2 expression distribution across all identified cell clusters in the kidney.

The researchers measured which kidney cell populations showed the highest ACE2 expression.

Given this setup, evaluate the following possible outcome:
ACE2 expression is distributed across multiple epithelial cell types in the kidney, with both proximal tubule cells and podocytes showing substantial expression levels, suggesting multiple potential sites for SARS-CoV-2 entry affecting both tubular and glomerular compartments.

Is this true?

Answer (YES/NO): NO